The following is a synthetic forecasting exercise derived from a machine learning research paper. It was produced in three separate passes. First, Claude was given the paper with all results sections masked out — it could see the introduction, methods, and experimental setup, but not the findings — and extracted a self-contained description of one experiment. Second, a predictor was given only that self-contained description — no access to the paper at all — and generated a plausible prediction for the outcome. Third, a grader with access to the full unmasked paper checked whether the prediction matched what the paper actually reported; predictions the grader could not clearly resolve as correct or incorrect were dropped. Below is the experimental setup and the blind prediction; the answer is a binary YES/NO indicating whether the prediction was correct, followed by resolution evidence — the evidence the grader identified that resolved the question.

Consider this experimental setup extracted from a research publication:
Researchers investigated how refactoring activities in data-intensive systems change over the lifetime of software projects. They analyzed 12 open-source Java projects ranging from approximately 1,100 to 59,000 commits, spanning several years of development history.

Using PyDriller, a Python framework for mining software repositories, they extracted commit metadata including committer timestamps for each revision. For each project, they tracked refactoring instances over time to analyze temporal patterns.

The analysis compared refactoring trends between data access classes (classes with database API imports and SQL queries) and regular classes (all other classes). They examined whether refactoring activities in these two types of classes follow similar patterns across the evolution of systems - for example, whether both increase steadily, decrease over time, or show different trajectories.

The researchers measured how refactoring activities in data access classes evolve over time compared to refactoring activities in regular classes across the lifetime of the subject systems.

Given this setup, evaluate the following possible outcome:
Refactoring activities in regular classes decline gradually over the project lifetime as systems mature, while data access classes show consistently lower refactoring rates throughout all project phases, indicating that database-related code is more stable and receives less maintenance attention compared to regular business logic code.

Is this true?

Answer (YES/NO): NO